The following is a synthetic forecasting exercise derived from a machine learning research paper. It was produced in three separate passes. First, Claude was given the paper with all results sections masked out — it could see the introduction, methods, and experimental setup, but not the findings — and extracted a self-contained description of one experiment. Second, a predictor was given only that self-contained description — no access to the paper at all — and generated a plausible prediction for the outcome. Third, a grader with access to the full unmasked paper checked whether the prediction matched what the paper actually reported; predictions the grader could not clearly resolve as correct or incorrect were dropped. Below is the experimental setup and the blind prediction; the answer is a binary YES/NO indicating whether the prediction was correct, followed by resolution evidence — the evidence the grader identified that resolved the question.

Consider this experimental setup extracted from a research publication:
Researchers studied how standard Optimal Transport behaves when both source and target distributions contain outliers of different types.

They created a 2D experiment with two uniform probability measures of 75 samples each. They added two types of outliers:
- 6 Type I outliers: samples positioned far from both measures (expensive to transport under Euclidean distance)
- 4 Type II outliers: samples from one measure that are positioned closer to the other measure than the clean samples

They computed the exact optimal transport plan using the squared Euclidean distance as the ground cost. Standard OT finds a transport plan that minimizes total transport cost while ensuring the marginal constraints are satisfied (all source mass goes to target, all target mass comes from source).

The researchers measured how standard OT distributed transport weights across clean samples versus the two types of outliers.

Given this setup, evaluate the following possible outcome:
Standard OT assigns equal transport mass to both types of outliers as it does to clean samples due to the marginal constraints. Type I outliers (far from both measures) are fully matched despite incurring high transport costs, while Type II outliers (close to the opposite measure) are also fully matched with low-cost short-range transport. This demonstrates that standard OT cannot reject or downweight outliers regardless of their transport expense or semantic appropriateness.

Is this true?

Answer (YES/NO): YES